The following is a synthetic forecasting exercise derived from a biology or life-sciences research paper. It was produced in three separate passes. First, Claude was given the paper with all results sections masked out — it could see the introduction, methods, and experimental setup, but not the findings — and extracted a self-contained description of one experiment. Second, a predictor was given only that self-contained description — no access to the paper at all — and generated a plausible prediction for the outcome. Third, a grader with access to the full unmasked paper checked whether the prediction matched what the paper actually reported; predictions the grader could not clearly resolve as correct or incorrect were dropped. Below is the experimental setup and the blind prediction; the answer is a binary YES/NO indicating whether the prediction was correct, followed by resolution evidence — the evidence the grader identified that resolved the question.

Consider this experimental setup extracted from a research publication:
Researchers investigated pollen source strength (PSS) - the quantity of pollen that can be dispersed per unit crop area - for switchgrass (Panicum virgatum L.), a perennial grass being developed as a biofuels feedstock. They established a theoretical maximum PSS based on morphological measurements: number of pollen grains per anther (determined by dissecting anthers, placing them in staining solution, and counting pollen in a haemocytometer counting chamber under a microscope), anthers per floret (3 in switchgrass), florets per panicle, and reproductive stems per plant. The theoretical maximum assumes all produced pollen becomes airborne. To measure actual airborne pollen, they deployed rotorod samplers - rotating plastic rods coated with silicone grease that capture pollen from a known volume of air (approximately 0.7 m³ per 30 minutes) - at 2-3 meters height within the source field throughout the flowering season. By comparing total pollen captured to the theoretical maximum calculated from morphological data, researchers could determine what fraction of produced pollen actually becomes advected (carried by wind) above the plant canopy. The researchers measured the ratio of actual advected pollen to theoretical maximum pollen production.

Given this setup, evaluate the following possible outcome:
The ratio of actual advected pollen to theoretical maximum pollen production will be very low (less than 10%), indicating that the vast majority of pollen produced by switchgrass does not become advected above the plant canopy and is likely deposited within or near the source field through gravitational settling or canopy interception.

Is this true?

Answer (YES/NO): YES